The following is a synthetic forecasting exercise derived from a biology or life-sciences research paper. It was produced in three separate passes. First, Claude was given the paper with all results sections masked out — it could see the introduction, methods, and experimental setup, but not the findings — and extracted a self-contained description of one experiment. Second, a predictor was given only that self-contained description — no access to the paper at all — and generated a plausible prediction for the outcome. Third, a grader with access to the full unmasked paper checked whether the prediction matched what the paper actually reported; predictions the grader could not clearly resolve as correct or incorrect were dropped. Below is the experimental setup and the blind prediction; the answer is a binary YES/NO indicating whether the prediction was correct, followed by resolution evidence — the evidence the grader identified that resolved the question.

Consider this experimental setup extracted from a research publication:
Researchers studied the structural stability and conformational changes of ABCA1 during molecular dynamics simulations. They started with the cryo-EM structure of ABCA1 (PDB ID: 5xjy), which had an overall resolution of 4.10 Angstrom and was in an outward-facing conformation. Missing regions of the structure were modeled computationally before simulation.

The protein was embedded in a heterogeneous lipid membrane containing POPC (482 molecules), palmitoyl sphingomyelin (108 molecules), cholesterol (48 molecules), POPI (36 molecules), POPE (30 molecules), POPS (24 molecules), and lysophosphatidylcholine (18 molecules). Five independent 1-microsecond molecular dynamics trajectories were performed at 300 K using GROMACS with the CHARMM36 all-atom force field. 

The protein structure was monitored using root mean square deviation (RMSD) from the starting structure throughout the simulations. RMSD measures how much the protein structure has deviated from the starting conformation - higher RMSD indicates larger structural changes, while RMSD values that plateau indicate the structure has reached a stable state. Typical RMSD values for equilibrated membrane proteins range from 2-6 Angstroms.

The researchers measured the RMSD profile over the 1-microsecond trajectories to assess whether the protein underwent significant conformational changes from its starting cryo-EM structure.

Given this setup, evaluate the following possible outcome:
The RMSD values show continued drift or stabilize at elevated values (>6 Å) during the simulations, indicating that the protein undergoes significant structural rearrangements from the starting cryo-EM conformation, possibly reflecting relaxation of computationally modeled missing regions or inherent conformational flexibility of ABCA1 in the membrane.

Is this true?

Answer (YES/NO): YES